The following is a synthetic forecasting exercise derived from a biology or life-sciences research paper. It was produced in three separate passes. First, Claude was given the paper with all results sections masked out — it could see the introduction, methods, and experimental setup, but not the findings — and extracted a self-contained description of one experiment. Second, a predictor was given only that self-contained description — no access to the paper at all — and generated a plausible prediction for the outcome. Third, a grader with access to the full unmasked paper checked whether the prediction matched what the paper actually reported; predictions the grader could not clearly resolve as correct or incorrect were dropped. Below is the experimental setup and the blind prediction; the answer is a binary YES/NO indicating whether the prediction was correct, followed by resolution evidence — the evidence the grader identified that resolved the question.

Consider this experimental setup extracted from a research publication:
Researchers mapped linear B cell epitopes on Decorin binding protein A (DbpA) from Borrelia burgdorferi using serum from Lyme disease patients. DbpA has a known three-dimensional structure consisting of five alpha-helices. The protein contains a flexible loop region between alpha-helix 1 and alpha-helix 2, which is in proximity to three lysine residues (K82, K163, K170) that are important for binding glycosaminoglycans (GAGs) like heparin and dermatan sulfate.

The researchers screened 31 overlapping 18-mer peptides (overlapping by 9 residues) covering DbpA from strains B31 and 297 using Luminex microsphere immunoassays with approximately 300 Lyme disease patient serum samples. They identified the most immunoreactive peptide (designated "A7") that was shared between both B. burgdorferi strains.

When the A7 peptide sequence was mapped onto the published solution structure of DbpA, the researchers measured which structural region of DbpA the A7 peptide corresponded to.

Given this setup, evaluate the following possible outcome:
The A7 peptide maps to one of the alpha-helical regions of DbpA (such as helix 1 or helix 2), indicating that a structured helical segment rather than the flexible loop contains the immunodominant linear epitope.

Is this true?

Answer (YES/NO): NO